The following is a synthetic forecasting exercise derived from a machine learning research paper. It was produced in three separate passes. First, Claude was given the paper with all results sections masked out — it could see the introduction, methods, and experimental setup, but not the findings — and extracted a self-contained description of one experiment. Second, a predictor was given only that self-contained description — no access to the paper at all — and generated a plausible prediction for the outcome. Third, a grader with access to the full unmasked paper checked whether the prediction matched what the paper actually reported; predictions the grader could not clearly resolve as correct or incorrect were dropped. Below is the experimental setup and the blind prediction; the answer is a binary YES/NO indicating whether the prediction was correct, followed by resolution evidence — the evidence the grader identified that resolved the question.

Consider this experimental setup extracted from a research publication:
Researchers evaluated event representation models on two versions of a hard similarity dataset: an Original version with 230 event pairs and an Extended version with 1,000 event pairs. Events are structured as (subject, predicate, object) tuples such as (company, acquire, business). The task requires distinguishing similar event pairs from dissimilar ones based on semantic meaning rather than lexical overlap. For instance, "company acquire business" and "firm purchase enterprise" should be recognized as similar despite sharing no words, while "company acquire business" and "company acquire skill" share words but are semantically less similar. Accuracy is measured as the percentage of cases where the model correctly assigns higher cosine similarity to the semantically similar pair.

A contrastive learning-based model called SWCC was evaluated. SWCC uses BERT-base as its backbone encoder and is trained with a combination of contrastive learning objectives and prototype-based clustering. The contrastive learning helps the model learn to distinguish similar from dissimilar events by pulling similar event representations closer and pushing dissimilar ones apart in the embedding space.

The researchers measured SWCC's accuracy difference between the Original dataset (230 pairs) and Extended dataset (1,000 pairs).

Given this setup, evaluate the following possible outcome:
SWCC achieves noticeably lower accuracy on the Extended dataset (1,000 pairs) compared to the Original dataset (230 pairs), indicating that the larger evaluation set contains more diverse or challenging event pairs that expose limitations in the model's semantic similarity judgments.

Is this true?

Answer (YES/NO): YES